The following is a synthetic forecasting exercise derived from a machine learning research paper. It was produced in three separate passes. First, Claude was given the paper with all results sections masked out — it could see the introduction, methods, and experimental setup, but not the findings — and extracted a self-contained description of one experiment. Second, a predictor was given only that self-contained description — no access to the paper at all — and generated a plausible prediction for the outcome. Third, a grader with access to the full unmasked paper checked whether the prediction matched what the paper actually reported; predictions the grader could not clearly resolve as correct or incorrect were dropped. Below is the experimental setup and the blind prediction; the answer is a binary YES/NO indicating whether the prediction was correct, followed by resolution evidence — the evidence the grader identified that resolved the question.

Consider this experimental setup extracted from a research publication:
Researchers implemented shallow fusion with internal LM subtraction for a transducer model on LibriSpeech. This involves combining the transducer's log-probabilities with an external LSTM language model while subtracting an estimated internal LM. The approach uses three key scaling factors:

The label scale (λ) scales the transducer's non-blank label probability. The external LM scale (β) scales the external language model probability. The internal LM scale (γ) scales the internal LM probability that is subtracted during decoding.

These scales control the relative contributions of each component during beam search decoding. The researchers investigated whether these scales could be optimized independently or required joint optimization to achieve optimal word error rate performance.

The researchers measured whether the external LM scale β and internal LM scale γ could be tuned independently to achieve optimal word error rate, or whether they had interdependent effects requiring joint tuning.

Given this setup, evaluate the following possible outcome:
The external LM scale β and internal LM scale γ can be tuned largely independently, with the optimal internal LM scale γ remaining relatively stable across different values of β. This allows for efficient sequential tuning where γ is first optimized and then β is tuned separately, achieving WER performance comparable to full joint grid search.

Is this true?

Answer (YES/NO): NO